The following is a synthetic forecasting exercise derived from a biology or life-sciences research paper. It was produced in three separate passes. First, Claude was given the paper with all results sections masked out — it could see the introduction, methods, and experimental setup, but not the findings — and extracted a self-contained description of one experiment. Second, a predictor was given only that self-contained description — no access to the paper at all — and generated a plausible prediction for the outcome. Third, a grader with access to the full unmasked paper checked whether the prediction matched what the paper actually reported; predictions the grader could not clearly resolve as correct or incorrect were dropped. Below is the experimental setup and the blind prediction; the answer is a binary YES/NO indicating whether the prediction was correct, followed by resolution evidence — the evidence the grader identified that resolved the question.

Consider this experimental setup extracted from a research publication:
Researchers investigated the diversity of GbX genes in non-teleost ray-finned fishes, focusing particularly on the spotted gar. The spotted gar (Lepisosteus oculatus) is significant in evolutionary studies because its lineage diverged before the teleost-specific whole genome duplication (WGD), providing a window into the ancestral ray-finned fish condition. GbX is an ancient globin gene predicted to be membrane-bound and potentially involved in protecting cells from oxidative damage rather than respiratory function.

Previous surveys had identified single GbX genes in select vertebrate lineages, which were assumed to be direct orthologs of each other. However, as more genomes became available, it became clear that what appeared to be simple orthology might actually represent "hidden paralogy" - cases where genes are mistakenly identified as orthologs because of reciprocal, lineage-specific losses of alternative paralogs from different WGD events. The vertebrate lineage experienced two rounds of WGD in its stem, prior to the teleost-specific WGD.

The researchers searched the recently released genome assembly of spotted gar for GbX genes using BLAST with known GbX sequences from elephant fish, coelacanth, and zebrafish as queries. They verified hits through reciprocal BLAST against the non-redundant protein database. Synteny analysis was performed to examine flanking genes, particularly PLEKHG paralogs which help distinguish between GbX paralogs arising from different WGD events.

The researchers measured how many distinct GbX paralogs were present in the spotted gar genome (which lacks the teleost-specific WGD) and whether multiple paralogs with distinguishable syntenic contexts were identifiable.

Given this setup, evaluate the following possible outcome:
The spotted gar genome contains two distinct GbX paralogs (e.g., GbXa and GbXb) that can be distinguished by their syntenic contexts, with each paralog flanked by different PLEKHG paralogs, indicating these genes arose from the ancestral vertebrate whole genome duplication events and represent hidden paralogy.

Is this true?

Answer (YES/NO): YES